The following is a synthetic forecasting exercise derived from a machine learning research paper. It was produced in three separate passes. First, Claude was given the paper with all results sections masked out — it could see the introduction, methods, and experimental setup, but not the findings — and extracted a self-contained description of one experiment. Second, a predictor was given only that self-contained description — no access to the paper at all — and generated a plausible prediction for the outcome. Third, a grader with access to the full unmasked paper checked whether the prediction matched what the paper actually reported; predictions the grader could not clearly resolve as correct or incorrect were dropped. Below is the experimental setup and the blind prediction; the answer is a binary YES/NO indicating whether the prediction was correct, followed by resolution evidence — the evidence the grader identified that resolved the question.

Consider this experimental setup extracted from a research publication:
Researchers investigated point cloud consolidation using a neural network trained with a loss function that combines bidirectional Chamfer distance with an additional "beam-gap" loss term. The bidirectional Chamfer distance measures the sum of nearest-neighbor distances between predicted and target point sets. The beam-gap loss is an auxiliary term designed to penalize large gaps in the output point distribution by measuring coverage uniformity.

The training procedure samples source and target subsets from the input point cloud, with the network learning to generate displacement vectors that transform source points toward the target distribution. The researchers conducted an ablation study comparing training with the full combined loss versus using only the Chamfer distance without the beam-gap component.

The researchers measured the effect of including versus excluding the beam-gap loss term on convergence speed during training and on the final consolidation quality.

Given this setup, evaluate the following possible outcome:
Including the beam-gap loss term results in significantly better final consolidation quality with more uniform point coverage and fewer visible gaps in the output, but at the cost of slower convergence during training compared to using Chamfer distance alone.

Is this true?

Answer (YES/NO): NO